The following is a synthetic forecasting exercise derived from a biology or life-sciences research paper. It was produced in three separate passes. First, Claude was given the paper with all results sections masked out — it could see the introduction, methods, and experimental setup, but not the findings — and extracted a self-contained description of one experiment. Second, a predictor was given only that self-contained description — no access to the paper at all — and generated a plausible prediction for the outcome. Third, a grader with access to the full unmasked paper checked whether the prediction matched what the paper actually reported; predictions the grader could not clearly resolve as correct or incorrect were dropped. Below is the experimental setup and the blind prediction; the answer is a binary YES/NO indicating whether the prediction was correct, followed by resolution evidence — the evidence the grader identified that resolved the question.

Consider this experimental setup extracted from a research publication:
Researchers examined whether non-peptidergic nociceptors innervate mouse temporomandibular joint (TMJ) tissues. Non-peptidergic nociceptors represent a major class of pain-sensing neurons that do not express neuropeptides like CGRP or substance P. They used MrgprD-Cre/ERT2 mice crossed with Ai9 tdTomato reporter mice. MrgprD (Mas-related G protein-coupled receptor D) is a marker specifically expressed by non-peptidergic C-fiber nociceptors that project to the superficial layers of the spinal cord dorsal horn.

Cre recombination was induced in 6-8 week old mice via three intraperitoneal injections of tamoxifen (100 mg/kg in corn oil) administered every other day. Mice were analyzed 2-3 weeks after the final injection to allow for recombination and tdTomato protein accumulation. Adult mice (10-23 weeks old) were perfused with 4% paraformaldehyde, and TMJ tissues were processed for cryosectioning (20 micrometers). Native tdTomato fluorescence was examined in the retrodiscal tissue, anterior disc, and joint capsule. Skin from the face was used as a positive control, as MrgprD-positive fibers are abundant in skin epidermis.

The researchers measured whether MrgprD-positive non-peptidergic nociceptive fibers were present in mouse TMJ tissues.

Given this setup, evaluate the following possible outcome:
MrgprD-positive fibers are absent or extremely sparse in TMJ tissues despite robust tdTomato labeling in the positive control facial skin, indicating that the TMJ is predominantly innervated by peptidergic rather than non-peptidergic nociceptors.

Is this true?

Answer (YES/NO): YES